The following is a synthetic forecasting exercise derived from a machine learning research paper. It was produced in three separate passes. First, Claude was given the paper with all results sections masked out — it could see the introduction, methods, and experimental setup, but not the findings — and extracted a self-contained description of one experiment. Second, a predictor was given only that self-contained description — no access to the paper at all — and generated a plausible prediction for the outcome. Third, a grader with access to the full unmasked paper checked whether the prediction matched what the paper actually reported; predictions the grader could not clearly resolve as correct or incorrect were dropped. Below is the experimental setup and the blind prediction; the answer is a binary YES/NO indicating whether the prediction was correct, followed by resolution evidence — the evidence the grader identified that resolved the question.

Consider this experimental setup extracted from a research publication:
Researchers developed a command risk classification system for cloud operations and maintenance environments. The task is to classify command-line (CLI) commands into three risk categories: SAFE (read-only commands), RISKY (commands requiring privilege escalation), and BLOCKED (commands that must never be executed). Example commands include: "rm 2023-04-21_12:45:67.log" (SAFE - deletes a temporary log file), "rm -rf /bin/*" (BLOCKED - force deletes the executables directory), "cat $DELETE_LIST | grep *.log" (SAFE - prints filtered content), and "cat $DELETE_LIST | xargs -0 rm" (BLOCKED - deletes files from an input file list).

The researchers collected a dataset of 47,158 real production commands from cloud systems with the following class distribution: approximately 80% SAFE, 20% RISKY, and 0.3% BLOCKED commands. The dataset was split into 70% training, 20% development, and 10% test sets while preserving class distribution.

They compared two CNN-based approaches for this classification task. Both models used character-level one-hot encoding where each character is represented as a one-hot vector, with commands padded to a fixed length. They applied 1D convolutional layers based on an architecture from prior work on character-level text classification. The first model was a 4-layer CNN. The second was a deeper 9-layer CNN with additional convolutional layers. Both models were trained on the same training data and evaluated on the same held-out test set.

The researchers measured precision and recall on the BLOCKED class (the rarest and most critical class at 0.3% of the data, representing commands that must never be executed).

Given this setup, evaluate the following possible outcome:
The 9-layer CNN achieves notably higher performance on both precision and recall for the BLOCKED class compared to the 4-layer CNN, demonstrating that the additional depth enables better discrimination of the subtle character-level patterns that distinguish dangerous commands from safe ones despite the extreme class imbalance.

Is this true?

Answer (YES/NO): NO